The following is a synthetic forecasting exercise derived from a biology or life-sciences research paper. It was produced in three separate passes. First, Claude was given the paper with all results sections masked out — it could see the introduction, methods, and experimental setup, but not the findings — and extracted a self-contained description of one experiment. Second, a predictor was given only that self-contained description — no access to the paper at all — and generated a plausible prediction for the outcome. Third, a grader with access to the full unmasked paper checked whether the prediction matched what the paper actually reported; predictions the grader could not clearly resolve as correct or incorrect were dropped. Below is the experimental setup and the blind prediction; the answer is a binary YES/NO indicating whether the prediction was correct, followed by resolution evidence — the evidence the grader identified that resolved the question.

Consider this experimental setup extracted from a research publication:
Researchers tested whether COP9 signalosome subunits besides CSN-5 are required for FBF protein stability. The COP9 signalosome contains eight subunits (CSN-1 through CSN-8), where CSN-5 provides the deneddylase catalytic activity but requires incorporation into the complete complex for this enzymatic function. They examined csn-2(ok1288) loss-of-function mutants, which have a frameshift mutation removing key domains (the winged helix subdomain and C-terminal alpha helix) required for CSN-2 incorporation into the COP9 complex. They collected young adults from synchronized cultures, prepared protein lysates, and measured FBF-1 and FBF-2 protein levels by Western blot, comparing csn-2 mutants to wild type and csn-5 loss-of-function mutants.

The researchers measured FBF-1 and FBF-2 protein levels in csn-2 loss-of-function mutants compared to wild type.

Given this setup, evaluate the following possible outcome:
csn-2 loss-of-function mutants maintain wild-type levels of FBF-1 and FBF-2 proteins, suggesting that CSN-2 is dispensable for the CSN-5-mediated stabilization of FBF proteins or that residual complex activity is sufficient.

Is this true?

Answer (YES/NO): NO